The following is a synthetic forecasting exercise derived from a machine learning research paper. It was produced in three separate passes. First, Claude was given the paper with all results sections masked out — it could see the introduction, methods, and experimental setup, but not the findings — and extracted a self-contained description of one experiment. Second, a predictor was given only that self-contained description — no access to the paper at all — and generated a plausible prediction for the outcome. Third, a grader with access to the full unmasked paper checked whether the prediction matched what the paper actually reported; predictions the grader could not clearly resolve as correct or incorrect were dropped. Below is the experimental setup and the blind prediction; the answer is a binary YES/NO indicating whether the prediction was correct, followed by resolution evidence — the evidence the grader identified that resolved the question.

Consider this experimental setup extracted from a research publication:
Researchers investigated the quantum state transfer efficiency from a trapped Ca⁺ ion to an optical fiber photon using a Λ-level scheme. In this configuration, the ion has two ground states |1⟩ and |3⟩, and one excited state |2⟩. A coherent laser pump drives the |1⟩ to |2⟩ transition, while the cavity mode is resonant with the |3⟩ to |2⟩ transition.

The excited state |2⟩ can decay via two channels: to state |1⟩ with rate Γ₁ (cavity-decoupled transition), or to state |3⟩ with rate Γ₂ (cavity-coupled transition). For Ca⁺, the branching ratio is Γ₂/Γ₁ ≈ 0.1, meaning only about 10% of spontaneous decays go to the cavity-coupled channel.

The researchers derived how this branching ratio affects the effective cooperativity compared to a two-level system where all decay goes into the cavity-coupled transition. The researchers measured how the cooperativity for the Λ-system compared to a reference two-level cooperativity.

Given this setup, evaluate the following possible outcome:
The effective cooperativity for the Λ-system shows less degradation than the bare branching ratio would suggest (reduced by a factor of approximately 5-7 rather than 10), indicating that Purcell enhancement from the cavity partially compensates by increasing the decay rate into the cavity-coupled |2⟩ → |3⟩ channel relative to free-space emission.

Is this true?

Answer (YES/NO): NO